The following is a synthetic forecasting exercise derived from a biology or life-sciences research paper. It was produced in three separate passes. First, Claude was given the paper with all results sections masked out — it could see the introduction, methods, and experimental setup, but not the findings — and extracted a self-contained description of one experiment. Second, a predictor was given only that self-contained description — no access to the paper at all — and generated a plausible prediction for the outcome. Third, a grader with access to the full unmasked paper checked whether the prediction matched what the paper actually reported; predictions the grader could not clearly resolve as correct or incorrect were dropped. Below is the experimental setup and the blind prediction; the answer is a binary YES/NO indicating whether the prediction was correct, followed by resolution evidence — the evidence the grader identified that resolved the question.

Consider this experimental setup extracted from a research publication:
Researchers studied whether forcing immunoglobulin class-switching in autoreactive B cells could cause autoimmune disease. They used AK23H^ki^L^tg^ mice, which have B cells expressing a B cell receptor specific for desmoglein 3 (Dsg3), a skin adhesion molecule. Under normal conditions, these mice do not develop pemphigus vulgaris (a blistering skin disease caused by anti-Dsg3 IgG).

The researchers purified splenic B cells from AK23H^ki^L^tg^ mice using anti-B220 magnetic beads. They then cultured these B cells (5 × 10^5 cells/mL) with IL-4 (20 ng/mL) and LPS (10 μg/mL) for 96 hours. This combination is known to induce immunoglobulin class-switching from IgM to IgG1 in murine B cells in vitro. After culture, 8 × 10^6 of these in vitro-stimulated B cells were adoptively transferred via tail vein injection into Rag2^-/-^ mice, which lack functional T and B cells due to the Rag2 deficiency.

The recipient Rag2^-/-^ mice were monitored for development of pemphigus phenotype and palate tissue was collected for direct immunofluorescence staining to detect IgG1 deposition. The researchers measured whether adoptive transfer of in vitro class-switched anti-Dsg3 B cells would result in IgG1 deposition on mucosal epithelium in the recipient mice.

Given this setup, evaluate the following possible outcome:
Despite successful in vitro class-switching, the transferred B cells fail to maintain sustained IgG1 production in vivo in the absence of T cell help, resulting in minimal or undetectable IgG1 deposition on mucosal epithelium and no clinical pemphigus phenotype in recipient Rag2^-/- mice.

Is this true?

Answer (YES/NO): NO